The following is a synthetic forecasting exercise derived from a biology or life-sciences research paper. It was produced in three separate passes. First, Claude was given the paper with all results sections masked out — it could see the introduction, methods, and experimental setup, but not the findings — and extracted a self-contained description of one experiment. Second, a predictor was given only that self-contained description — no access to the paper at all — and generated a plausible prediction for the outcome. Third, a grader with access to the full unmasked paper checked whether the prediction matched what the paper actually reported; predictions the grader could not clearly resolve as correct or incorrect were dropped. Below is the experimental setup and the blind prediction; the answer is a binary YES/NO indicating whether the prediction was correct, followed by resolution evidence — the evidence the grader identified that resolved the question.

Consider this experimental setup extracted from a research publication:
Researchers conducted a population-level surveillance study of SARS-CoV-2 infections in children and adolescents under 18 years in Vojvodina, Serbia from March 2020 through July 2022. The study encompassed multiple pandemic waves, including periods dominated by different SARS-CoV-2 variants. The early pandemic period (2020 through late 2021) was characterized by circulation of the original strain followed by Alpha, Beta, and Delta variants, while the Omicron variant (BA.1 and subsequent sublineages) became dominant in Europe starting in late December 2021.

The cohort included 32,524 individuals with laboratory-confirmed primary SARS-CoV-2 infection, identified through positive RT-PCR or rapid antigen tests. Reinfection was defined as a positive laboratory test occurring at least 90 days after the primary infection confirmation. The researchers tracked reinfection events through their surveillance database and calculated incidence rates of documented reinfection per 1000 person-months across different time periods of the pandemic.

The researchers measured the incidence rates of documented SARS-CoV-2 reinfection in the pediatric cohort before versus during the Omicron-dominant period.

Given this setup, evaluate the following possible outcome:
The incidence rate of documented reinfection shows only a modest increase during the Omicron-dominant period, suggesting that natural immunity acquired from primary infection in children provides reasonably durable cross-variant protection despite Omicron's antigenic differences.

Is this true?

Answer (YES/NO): NO